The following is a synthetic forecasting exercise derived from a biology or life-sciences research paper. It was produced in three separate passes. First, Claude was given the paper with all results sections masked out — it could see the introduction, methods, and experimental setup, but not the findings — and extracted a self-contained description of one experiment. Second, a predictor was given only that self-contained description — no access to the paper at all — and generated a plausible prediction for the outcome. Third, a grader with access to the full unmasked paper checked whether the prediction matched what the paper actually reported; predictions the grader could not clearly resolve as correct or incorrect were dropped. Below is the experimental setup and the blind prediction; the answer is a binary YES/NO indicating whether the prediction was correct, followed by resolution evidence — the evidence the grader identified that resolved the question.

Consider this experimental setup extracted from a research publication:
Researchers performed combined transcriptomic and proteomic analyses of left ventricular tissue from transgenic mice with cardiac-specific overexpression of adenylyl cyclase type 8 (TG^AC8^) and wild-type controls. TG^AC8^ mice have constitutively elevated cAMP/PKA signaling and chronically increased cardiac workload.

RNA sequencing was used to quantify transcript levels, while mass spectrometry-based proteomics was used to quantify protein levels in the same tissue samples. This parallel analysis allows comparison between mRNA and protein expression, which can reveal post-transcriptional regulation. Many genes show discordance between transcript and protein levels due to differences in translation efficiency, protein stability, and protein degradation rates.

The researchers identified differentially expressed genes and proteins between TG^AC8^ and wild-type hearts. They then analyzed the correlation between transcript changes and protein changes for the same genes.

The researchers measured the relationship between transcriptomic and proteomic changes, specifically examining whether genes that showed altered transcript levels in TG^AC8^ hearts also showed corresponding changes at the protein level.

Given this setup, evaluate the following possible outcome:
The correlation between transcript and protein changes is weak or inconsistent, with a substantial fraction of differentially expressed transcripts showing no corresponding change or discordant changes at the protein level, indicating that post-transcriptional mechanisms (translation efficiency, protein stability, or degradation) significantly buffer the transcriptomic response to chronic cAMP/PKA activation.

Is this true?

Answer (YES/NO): NO